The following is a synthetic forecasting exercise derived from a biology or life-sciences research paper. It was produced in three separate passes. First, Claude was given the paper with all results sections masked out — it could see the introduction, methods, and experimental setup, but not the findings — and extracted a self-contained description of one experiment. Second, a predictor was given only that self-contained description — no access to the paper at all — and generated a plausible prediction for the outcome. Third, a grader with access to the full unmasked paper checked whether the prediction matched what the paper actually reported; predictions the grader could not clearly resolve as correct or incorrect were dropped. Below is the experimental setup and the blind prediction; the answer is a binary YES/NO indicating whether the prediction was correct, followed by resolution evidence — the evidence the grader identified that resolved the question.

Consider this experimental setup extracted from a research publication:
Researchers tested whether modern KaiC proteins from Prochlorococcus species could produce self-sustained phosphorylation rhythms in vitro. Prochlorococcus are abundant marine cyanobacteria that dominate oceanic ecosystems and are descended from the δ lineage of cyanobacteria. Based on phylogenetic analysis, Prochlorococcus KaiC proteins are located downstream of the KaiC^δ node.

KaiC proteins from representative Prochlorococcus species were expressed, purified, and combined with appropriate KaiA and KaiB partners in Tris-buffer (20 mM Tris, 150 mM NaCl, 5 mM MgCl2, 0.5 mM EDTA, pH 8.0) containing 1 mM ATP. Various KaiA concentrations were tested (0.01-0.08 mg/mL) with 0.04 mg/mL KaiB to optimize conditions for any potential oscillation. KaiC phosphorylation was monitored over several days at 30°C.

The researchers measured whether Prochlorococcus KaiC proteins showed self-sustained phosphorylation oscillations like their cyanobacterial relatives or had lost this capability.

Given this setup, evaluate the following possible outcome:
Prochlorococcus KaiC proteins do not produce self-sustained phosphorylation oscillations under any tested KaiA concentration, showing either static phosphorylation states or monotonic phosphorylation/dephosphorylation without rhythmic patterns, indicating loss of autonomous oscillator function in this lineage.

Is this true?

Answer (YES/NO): YES